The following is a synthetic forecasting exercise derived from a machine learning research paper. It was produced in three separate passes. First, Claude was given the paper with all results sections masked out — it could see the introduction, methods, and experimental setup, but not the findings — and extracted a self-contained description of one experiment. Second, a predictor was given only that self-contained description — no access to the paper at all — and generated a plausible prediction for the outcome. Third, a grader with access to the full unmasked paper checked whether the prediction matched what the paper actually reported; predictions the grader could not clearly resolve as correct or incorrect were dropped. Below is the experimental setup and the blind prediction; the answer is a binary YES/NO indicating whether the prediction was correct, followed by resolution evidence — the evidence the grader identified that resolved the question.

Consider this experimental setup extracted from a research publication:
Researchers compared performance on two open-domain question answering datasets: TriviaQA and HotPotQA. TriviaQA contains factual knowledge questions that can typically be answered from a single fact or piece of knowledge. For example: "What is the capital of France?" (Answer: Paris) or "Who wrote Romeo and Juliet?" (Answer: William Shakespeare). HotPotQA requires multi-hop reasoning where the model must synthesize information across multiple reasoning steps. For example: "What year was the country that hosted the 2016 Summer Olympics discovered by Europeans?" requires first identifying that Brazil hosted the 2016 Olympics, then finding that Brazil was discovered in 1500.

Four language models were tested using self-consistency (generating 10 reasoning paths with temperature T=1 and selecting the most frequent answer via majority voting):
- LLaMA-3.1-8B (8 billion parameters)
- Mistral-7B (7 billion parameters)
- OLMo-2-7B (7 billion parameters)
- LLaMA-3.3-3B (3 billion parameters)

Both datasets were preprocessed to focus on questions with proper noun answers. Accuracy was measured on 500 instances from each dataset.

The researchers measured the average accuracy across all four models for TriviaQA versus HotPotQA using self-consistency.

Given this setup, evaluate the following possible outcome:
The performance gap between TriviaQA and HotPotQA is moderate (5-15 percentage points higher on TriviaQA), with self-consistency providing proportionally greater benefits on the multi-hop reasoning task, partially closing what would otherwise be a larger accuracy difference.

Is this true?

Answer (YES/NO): NO